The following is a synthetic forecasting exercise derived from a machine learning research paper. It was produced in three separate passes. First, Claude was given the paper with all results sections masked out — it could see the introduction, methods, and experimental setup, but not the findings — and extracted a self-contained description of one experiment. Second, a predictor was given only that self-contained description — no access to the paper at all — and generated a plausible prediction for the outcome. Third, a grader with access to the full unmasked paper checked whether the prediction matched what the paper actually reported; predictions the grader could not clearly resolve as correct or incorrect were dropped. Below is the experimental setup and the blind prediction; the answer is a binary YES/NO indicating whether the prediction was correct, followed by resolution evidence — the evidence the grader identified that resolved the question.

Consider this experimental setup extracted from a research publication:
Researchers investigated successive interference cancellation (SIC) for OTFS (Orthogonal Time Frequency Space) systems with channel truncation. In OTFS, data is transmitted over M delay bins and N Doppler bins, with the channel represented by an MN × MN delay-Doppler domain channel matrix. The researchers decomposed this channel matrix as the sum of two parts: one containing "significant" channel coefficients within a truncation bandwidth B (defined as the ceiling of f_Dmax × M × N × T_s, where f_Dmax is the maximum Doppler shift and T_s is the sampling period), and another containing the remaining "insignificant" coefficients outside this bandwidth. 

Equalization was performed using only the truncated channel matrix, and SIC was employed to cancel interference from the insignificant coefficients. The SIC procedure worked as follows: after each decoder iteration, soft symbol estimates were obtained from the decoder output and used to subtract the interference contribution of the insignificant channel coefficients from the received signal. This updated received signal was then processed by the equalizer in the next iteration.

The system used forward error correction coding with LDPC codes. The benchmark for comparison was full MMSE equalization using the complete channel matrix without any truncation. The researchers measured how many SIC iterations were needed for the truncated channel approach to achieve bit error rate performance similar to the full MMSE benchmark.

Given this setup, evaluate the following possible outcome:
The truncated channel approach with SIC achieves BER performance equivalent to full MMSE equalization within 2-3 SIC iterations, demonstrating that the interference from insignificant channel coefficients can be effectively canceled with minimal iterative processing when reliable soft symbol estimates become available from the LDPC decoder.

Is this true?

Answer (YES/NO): YES